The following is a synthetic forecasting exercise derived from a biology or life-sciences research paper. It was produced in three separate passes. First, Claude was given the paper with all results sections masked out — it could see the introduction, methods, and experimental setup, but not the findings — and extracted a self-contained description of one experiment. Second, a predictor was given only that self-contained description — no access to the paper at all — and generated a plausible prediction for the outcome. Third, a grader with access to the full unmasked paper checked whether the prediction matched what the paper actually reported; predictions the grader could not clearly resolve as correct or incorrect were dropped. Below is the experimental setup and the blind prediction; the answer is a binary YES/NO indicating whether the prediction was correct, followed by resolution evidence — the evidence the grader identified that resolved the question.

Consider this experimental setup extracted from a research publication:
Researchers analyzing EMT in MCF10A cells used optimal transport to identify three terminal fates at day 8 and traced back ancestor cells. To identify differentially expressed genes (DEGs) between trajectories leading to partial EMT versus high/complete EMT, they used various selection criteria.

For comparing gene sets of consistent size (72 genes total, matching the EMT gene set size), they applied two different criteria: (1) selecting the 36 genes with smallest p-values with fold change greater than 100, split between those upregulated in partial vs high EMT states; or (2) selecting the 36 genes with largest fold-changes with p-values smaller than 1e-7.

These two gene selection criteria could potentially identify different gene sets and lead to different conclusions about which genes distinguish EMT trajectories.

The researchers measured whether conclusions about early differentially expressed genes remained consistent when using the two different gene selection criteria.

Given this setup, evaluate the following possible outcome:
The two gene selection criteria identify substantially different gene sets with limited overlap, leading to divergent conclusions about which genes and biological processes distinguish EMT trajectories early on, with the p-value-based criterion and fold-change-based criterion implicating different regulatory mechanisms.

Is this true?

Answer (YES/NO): NO